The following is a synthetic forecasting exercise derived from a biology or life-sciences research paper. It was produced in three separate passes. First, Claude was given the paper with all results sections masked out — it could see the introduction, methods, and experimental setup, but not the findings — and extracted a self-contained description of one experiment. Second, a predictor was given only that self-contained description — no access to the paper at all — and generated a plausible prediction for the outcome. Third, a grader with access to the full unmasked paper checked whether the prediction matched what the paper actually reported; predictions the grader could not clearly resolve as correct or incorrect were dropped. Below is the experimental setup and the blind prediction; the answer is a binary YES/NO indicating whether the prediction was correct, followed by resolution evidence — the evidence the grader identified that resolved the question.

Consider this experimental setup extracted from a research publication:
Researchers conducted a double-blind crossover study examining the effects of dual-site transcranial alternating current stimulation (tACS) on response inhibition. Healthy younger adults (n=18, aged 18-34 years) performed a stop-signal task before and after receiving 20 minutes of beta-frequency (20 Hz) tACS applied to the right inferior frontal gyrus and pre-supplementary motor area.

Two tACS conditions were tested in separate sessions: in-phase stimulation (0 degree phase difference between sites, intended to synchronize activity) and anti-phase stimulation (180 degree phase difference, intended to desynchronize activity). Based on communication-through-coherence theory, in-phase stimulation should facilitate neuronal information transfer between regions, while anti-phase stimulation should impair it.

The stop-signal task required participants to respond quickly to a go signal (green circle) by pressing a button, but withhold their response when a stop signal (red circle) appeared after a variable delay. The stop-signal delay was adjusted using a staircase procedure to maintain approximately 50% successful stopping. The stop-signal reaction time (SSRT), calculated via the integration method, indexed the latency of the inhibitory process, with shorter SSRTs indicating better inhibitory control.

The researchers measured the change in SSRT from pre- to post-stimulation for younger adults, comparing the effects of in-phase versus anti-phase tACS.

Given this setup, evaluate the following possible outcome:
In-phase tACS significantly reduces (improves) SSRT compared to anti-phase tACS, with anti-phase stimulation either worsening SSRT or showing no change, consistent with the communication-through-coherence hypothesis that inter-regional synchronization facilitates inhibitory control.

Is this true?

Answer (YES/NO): YES